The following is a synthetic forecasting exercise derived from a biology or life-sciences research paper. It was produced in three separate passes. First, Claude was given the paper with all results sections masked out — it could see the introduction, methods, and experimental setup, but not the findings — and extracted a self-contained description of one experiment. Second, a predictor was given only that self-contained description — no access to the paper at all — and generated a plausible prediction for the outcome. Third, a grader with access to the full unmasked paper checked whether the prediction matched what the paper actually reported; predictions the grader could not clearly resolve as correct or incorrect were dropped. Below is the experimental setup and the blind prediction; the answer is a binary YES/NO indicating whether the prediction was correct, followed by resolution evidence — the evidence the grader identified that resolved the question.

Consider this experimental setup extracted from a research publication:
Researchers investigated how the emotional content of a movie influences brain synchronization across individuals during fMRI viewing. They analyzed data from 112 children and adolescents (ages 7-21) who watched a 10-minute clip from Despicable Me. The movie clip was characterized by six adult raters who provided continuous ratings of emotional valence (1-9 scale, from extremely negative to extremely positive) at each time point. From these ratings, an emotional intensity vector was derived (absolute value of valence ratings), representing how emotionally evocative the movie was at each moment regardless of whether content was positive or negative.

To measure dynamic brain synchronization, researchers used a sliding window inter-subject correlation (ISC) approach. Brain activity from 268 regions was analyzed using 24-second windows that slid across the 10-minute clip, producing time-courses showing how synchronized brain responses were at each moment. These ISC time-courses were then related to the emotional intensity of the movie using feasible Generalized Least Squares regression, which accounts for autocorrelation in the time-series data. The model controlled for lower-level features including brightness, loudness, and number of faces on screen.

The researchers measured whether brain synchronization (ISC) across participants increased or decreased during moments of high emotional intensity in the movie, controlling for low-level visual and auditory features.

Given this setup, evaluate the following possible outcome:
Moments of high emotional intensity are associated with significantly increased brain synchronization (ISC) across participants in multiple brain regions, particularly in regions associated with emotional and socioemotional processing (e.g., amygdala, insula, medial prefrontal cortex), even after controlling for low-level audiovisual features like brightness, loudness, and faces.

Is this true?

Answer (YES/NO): YES